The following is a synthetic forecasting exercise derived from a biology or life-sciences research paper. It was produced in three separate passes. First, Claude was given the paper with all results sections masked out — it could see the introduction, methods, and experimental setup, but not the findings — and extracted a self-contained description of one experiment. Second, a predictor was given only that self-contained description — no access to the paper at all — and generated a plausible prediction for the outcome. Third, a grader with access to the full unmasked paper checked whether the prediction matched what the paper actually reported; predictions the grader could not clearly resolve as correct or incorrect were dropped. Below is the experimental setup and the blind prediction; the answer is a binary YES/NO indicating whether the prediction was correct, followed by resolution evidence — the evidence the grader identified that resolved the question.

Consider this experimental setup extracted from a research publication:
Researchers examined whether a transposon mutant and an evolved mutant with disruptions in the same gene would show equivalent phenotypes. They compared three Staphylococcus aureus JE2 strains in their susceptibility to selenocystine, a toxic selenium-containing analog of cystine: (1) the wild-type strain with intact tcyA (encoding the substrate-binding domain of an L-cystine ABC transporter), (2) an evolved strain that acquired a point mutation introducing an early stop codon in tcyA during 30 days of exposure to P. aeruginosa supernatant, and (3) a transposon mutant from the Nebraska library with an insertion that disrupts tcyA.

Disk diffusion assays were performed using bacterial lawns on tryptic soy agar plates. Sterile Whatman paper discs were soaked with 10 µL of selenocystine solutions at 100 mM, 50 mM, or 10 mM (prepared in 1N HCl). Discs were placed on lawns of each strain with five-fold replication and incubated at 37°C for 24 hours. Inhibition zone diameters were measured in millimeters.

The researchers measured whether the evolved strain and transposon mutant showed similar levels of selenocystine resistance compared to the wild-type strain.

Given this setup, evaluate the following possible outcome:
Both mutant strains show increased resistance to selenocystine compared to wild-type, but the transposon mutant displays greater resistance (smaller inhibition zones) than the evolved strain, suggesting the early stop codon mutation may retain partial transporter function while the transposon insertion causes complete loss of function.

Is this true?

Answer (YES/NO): NO